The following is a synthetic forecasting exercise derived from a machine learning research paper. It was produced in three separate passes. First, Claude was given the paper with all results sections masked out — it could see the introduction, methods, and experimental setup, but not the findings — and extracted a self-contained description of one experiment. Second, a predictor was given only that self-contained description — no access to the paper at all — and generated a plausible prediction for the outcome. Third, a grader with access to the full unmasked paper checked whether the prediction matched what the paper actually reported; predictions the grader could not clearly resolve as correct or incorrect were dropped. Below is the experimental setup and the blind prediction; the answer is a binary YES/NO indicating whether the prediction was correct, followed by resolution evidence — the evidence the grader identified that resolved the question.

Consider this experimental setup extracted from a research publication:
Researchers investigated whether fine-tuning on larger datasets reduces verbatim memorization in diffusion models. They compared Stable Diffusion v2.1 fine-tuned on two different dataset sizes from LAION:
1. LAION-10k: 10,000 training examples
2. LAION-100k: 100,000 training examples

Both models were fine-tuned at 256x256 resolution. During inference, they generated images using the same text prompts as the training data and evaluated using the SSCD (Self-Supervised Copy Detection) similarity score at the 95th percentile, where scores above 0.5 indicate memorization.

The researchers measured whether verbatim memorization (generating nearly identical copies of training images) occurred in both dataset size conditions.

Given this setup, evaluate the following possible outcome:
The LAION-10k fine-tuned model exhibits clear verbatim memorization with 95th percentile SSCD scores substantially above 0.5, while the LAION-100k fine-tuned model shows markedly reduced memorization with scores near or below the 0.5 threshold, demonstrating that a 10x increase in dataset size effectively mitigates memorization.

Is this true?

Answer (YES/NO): YES